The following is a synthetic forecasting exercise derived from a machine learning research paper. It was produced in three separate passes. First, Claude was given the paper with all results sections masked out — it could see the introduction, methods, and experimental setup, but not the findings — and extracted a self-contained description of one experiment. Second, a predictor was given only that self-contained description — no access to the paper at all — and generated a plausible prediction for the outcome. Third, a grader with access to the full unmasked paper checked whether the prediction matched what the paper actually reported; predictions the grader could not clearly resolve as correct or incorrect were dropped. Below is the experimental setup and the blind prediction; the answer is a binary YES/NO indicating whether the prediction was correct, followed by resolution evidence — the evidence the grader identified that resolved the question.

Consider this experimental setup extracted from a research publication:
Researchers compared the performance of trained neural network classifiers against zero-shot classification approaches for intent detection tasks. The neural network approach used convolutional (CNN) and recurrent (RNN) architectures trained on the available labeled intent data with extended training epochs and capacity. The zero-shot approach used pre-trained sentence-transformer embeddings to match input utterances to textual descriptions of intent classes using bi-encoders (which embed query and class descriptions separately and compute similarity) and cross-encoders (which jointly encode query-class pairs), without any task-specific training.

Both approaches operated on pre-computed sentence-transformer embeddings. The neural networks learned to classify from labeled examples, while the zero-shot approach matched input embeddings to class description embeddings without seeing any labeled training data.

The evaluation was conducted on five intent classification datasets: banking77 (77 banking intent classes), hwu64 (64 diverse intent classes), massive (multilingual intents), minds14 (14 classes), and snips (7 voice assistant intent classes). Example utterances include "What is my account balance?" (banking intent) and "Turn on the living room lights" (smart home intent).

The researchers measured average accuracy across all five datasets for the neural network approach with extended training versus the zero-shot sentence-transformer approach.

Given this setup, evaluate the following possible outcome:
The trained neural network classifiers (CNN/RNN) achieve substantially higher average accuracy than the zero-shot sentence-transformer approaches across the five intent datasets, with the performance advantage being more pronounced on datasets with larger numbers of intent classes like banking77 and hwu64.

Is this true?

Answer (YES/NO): NO